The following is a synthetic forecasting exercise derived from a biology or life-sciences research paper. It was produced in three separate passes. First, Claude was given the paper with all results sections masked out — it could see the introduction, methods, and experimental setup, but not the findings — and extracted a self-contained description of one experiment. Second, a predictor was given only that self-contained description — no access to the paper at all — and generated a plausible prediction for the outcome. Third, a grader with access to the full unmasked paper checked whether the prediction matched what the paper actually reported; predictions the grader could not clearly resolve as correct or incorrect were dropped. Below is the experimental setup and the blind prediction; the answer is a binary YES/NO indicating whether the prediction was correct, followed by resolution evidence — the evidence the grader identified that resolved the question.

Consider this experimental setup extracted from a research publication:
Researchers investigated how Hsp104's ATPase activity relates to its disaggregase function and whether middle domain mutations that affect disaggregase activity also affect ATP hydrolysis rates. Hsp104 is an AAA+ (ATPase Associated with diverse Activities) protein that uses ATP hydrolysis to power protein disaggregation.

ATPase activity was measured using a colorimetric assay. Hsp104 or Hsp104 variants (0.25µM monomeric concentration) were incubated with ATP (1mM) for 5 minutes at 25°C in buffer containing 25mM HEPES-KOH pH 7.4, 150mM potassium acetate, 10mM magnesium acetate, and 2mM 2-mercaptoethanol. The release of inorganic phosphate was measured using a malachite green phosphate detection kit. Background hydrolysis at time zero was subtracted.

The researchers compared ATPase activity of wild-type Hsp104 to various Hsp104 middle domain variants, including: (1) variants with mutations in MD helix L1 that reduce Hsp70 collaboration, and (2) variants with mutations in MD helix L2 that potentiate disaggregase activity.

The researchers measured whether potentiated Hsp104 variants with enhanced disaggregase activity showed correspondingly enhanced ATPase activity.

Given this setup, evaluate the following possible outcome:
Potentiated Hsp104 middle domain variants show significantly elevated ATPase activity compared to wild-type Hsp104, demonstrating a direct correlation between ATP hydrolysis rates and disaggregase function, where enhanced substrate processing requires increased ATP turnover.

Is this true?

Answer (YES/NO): YES